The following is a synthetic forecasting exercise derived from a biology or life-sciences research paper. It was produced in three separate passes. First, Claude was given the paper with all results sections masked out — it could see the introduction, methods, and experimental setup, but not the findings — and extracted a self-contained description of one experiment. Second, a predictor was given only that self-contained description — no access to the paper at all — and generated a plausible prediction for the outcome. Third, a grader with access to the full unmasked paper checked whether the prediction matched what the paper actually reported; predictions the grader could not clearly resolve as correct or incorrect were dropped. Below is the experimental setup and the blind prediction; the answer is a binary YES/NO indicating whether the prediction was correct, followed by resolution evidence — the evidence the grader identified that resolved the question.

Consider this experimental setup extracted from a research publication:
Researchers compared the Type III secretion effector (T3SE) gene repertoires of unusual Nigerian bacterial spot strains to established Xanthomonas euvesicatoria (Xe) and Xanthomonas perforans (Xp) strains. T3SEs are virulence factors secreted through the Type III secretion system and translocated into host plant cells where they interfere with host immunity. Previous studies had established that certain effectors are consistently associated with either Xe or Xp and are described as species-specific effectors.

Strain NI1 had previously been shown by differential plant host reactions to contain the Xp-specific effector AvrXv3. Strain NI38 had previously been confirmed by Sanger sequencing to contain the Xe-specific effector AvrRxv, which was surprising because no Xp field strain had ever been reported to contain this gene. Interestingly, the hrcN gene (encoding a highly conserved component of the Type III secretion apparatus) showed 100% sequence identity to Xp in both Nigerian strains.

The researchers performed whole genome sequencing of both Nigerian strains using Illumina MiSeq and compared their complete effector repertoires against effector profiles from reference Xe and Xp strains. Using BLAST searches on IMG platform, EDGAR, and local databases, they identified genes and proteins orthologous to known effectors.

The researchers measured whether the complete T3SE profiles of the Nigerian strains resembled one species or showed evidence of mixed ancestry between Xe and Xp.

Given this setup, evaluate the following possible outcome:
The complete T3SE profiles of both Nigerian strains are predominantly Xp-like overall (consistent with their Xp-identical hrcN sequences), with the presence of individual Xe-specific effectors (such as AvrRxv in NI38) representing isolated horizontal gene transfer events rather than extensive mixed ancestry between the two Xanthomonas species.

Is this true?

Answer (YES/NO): NO